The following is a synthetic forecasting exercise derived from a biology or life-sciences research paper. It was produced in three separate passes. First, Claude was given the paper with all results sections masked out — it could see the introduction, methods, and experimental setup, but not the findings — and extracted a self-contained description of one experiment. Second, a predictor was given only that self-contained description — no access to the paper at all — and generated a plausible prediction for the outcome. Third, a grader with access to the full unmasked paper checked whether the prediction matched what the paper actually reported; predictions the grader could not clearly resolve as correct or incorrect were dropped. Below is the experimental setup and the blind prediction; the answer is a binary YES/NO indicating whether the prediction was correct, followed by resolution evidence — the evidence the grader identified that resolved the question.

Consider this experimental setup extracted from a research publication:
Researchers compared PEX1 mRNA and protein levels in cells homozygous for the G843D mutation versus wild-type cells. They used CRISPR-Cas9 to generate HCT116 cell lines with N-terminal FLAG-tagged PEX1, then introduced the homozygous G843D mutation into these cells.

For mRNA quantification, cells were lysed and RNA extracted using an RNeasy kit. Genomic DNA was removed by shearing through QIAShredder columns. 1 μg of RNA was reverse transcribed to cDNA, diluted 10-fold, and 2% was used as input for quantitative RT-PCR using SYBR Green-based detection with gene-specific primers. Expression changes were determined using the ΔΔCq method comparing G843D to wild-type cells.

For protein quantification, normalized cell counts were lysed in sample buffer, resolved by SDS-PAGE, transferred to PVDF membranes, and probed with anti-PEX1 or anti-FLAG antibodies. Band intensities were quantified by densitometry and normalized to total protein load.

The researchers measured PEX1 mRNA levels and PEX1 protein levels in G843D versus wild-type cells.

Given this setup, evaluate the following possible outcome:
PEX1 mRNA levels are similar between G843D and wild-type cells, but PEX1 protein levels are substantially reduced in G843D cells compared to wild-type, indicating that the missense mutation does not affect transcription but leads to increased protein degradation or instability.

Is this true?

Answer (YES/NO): YES